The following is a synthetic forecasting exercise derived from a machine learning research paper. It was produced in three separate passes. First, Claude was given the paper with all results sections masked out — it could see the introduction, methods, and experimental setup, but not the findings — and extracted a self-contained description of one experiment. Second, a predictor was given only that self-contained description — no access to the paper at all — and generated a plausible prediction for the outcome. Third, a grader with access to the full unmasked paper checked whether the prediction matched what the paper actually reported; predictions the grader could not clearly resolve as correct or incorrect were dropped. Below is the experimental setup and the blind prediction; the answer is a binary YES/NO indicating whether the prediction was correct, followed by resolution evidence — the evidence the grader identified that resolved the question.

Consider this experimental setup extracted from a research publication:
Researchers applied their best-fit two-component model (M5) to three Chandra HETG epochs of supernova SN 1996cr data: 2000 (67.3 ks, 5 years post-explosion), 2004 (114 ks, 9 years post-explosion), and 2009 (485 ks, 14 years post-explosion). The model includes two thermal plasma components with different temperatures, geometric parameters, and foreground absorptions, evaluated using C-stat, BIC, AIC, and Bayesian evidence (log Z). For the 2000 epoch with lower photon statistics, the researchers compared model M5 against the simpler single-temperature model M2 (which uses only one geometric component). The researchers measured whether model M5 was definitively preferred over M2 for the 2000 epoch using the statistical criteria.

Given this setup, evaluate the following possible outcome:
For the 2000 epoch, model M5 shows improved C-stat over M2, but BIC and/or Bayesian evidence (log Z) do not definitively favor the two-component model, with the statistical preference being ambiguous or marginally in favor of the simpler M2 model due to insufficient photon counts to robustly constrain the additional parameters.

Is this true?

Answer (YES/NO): YES